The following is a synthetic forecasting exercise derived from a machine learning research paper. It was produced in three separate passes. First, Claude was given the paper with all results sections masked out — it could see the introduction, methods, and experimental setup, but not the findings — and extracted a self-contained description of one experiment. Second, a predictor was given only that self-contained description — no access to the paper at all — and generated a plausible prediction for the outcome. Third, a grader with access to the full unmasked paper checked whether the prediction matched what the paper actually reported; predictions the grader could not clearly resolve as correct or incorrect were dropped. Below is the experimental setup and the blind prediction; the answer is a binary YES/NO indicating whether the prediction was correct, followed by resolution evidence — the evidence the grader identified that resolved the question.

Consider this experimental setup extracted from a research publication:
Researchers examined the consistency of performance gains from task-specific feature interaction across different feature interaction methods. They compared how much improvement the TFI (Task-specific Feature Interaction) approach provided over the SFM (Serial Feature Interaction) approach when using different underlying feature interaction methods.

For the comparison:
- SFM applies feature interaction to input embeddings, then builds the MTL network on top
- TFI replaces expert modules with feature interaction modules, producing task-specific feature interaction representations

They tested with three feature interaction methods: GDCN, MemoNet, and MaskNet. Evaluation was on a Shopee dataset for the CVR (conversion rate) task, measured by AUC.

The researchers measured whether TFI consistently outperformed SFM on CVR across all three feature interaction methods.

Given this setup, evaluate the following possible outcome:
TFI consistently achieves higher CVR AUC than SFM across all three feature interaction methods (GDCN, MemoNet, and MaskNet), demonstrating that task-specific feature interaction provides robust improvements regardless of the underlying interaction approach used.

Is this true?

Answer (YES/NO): NO